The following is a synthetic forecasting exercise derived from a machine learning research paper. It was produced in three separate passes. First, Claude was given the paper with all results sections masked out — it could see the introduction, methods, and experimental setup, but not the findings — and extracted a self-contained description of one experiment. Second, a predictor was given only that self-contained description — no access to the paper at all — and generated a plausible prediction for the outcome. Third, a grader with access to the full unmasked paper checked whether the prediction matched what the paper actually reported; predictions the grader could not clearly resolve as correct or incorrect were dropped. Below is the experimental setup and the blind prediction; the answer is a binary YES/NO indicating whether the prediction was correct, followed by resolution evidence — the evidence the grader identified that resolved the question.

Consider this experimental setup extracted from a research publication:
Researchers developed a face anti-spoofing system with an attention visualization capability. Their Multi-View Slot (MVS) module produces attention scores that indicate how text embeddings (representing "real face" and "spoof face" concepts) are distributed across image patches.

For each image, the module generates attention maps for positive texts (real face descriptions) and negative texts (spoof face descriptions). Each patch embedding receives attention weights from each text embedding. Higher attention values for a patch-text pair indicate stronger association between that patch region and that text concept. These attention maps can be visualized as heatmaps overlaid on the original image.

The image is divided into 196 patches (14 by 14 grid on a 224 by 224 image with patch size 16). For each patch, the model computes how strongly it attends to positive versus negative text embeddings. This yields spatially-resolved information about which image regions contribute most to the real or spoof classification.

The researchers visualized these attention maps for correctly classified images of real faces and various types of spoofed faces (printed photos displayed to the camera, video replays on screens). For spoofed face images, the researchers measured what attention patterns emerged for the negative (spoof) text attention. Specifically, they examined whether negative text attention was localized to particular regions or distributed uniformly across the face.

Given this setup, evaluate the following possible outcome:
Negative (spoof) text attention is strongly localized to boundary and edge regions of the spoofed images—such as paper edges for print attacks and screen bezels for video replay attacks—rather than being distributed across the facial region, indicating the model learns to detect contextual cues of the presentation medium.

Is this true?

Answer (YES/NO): NO